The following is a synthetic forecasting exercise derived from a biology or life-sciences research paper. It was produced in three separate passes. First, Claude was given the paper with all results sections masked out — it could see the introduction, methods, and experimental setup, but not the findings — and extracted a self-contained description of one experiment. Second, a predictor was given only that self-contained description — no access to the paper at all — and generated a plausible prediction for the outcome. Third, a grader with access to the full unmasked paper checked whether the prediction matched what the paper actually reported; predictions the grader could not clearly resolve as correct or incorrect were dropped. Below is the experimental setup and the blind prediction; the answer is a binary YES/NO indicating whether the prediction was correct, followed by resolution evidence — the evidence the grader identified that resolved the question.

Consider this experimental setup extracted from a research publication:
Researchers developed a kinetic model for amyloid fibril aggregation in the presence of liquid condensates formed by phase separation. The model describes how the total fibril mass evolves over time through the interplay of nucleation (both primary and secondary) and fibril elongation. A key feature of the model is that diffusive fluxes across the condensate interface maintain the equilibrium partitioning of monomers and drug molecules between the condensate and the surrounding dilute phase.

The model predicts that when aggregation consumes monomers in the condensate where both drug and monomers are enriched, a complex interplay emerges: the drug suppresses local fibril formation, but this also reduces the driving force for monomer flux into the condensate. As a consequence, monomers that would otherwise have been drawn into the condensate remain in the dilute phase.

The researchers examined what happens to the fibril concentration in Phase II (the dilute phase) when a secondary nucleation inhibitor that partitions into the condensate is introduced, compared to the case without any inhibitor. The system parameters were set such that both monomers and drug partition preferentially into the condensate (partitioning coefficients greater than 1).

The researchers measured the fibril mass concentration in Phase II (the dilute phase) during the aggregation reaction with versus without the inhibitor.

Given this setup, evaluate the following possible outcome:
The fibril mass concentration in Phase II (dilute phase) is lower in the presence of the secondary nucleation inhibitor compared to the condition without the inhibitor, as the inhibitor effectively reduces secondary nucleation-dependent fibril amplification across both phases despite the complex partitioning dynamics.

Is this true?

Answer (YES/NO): NO